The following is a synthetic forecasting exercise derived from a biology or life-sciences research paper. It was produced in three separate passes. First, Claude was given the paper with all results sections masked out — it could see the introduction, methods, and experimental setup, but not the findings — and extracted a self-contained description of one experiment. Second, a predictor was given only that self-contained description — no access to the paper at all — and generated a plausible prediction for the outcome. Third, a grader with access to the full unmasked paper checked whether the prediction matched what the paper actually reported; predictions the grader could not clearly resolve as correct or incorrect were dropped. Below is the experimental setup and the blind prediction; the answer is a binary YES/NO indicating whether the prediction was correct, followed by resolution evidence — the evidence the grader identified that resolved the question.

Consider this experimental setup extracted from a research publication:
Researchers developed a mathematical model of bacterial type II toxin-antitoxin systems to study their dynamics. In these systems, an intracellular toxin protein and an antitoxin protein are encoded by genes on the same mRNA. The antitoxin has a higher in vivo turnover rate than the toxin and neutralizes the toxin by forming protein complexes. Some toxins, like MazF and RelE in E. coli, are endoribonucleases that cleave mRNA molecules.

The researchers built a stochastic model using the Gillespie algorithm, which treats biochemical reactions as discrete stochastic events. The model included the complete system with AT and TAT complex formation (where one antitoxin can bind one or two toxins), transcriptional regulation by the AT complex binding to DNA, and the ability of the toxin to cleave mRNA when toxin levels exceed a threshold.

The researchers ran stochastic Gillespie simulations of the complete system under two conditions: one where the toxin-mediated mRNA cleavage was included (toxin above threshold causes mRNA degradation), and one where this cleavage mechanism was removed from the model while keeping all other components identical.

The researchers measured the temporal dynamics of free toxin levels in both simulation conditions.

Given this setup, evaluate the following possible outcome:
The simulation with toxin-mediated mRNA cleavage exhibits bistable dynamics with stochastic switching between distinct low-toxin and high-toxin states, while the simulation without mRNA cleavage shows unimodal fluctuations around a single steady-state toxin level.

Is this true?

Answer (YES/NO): NO